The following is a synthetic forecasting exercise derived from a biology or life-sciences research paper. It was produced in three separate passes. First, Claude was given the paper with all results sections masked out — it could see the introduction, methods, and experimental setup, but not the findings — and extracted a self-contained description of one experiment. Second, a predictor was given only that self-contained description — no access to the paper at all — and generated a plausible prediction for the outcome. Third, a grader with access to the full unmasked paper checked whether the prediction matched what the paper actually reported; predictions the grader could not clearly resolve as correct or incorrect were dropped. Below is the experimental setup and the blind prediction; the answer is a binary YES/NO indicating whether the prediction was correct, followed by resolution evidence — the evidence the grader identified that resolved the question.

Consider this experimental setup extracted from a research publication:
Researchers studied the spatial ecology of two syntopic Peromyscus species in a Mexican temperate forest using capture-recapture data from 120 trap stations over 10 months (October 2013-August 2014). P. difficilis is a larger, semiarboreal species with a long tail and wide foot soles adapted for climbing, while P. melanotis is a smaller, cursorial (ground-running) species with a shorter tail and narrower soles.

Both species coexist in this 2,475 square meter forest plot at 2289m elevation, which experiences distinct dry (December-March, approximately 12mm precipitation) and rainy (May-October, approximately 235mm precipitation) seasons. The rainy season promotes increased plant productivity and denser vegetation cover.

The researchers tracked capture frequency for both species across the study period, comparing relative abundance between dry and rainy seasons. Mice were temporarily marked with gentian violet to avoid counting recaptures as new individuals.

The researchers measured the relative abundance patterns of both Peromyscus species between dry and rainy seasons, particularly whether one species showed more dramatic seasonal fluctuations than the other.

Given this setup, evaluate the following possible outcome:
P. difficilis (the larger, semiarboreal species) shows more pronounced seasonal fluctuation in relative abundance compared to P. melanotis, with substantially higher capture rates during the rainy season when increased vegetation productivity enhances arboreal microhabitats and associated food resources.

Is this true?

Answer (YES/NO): NO